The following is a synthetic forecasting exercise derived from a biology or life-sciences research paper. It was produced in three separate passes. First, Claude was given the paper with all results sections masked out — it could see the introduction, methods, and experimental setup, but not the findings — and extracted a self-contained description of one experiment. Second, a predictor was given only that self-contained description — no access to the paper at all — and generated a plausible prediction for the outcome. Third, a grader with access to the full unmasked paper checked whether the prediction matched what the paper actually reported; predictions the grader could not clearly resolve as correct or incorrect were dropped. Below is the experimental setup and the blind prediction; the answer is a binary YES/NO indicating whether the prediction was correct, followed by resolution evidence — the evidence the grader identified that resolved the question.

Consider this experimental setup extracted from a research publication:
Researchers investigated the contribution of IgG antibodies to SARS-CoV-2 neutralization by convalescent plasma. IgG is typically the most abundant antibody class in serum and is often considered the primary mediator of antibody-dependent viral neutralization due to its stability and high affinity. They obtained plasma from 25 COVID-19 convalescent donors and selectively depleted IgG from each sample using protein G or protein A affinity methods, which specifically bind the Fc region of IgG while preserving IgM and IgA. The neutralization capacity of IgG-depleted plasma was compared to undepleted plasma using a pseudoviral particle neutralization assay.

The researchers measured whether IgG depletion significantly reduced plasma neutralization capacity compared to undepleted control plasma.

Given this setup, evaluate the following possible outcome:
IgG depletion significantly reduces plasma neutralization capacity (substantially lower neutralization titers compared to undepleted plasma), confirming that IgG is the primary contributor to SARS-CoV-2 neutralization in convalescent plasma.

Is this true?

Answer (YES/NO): NO